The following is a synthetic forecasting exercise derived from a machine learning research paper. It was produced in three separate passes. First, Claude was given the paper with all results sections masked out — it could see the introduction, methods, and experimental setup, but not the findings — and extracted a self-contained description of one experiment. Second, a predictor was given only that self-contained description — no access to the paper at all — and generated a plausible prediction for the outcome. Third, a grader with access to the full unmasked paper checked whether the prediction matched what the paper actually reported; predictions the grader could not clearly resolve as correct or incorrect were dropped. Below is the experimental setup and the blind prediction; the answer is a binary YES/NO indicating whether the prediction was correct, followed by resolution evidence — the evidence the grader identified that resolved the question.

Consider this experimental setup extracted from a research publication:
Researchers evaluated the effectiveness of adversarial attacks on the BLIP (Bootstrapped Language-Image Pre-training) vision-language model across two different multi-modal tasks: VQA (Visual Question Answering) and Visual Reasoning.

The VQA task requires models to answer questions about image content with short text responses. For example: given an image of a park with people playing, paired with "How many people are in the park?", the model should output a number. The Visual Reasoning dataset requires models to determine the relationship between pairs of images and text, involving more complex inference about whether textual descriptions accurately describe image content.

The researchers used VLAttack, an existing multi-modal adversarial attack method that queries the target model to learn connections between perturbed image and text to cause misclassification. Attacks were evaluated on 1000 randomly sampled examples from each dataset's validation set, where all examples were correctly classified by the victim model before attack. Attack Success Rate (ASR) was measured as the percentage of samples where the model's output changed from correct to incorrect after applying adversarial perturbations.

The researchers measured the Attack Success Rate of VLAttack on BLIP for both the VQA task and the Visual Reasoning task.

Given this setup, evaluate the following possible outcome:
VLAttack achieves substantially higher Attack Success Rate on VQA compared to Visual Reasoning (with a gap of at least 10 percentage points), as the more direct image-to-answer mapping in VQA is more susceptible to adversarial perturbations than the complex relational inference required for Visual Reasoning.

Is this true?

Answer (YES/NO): NO